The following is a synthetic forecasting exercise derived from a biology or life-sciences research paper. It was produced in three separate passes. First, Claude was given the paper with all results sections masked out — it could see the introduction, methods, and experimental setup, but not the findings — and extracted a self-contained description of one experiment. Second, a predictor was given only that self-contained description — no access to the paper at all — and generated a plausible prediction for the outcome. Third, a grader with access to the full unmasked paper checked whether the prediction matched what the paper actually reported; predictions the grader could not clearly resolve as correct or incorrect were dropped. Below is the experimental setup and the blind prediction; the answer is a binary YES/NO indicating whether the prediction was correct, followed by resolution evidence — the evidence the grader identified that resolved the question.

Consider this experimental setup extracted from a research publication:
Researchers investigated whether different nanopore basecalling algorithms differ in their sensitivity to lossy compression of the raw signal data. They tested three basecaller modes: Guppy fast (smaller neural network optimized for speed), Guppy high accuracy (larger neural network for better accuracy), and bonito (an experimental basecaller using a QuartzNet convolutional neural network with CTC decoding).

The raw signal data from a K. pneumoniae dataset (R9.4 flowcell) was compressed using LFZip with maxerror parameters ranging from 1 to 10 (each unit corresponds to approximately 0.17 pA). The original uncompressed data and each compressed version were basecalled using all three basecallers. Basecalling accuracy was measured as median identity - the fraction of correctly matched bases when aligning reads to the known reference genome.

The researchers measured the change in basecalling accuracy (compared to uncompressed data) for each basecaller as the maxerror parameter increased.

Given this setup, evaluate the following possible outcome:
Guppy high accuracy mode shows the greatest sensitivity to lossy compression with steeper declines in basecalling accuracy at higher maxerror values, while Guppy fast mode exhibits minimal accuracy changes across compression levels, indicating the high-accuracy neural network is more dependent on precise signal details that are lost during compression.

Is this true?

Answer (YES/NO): NO